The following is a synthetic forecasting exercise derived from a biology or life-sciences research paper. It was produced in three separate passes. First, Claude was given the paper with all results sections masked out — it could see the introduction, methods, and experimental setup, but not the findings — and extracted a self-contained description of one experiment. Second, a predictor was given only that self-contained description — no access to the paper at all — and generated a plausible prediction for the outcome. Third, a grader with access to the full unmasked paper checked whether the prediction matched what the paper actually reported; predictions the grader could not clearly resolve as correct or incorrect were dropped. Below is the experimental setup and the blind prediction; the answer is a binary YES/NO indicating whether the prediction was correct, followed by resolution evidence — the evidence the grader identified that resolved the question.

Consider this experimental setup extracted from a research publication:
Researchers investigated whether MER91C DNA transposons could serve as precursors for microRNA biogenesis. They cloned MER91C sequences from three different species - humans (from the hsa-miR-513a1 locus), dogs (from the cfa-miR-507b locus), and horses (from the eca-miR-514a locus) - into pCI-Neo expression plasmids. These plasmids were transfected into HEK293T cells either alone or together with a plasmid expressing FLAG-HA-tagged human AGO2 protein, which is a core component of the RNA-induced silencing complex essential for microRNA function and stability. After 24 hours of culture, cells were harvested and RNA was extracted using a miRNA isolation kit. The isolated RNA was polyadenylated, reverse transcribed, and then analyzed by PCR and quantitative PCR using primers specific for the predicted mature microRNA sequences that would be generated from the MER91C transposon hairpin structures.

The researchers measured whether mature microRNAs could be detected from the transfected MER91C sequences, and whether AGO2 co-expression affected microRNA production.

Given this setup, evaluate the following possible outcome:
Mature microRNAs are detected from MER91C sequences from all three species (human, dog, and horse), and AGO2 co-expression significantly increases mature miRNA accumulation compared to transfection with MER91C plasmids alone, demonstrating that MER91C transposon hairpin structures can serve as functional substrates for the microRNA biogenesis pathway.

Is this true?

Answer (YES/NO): YES